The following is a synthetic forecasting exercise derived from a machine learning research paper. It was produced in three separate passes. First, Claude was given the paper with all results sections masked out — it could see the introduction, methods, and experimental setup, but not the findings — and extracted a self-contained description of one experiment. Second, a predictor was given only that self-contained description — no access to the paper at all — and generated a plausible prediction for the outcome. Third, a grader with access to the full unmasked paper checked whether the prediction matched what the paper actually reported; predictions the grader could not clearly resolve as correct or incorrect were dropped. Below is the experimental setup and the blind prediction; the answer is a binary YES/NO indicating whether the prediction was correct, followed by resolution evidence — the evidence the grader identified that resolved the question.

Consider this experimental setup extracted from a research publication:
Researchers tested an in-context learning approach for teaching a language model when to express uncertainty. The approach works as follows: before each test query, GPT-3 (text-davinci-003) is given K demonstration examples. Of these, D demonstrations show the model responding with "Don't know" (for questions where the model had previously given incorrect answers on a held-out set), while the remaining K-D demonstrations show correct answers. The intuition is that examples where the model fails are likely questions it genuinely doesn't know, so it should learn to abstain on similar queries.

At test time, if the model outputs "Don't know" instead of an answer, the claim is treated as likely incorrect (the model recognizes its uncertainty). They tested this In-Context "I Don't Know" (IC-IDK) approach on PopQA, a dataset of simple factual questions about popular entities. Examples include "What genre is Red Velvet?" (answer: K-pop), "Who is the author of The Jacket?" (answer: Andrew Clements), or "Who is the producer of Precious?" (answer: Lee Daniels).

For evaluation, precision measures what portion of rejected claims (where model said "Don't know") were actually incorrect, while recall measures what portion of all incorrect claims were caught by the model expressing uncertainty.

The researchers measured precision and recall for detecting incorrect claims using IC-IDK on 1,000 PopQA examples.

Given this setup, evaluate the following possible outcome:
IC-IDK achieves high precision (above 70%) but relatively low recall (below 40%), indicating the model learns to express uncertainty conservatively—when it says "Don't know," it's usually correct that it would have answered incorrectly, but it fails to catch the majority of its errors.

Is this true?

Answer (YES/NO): YES